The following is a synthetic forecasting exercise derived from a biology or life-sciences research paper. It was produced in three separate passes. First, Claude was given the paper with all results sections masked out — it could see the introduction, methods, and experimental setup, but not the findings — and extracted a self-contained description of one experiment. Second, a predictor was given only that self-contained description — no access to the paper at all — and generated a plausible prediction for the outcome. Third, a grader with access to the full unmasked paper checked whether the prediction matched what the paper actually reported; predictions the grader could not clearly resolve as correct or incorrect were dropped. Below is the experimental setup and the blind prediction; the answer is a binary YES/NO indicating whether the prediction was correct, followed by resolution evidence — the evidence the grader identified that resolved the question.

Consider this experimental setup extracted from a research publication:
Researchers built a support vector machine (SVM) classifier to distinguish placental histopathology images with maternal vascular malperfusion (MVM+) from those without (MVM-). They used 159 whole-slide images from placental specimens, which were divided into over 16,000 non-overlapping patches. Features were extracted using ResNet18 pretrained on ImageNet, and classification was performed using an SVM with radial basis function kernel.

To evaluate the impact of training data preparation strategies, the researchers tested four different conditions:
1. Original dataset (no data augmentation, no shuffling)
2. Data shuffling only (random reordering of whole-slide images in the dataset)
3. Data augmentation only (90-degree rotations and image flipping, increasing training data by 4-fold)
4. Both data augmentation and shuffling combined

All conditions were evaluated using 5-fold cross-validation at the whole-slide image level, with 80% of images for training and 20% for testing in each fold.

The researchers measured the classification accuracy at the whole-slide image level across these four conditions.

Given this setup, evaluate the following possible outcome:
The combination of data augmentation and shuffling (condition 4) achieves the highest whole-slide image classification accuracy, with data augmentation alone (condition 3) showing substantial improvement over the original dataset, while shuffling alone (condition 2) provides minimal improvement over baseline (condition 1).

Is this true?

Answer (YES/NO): NO